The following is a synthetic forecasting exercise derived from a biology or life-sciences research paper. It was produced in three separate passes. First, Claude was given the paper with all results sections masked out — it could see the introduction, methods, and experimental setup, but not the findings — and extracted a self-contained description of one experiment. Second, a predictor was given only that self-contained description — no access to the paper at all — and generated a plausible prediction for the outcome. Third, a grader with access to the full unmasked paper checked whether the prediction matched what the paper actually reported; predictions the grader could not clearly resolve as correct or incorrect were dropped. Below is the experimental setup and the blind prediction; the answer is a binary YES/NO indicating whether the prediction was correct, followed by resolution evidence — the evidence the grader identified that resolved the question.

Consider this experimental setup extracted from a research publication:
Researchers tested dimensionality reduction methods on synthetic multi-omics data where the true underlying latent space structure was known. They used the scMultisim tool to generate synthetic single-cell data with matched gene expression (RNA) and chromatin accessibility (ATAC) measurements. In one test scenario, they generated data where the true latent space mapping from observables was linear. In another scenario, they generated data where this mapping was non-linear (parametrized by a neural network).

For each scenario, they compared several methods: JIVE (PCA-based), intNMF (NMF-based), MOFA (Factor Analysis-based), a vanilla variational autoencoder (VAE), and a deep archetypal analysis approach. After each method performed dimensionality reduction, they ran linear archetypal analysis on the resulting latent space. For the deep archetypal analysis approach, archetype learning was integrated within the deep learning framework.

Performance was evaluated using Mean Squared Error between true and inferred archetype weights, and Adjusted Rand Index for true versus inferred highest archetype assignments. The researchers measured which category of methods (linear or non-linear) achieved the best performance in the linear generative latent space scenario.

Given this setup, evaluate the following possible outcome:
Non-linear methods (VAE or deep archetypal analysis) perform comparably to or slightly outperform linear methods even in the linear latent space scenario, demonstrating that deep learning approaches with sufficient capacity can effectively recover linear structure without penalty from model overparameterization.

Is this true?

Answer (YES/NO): NO